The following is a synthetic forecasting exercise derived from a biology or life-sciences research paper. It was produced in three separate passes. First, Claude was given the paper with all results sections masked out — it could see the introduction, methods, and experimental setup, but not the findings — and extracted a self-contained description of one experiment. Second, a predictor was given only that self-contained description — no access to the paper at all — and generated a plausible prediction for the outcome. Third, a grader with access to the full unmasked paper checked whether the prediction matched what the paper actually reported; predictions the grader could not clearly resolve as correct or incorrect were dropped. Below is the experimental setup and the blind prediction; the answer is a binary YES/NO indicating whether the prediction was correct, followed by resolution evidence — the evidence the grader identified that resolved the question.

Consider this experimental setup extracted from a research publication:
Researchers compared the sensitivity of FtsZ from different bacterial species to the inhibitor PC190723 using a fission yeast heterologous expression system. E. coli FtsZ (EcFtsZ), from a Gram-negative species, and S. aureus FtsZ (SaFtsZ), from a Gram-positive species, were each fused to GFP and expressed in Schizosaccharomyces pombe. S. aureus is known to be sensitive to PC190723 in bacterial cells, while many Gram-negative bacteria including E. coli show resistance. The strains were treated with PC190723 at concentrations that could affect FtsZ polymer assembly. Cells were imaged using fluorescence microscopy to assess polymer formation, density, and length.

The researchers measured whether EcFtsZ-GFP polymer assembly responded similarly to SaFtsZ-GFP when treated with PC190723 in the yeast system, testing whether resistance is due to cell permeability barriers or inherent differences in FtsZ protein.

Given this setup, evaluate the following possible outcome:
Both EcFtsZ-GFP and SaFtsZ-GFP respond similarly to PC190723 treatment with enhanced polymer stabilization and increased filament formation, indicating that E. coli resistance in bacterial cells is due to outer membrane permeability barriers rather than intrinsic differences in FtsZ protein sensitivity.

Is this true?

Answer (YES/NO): NO